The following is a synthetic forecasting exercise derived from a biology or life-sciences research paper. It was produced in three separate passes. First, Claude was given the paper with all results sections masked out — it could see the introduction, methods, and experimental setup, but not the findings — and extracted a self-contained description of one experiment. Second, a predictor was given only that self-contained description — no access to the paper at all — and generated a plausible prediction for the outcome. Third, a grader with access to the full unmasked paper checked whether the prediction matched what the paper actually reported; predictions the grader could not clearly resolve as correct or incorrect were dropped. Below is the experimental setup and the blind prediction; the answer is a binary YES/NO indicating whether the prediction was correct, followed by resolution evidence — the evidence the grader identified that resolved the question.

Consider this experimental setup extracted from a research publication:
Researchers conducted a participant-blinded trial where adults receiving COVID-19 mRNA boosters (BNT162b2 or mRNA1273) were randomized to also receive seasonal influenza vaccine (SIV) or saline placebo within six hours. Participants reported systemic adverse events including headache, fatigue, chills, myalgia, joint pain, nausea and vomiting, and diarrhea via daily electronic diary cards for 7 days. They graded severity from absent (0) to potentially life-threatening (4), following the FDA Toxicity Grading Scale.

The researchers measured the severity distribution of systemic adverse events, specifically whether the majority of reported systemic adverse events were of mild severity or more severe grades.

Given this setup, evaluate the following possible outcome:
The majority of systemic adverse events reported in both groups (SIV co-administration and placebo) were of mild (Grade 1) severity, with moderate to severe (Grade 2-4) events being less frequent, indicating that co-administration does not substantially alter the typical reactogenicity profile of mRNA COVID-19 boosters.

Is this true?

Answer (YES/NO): YES